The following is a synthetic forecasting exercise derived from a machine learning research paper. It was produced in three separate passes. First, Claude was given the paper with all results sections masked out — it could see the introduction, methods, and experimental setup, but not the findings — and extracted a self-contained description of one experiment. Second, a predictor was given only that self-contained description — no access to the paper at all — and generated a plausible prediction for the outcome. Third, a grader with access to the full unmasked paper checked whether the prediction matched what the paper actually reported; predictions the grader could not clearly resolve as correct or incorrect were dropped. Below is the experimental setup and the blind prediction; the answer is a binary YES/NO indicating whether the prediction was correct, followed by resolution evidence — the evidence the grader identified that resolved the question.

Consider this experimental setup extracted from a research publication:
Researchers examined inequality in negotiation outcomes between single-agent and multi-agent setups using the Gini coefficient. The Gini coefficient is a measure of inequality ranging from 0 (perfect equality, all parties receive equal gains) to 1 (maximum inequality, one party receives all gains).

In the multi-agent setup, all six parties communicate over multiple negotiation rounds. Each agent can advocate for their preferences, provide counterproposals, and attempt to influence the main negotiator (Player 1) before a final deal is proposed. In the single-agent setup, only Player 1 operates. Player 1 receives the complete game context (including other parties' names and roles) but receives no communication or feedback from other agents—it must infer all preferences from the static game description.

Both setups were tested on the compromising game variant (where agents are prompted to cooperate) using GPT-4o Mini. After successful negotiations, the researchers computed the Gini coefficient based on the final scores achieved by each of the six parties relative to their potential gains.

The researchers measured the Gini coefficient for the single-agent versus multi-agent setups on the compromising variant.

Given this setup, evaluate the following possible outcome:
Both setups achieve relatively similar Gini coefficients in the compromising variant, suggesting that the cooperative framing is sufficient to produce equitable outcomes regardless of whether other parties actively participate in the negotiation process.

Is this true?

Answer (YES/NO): YES